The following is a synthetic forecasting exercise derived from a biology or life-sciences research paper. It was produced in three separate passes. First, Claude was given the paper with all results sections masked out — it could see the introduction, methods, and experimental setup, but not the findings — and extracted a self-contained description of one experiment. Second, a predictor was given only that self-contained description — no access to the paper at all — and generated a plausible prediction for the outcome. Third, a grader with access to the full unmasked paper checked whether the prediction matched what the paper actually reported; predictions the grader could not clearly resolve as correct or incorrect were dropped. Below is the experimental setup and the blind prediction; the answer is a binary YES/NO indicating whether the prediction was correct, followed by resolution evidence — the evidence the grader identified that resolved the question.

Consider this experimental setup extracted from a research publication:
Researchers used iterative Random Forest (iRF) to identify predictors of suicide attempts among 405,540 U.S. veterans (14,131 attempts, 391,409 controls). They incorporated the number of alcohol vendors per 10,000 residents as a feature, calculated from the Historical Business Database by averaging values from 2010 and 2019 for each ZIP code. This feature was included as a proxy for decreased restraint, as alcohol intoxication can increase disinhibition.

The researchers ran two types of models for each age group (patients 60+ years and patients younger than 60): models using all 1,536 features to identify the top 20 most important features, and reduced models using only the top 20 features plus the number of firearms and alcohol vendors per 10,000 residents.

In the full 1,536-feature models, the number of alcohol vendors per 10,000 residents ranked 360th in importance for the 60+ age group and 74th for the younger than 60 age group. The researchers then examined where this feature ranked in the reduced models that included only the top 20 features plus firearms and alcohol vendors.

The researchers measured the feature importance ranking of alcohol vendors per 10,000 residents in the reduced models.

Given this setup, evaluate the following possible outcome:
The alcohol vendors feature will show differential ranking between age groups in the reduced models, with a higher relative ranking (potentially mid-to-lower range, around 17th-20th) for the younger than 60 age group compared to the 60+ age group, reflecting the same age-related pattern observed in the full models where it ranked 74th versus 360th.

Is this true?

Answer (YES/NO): NO